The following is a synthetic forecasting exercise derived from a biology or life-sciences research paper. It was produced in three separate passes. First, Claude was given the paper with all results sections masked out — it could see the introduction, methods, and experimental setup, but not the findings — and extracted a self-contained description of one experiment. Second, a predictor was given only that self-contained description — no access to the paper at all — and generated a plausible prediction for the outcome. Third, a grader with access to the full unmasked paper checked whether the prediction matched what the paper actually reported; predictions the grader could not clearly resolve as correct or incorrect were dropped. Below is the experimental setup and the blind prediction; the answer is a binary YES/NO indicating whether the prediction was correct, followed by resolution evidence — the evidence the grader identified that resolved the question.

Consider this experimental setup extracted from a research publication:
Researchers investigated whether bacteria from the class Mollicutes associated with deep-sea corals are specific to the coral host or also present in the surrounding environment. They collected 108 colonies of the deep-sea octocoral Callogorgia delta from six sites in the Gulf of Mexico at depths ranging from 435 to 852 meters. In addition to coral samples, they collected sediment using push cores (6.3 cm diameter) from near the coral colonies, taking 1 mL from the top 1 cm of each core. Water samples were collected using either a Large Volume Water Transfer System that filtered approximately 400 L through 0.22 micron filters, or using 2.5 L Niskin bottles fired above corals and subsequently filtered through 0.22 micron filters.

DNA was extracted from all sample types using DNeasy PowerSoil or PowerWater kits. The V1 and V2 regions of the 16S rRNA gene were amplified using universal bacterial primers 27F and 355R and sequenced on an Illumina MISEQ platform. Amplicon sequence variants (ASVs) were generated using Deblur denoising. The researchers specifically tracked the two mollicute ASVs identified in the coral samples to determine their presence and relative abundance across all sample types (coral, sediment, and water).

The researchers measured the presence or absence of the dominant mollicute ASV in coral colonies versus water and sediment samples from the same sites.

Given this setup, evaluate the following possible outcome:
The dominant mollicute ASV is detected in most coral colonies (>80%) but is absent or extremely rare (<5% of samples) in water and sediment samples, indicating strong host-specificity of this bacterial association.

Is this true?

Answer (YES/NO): NO